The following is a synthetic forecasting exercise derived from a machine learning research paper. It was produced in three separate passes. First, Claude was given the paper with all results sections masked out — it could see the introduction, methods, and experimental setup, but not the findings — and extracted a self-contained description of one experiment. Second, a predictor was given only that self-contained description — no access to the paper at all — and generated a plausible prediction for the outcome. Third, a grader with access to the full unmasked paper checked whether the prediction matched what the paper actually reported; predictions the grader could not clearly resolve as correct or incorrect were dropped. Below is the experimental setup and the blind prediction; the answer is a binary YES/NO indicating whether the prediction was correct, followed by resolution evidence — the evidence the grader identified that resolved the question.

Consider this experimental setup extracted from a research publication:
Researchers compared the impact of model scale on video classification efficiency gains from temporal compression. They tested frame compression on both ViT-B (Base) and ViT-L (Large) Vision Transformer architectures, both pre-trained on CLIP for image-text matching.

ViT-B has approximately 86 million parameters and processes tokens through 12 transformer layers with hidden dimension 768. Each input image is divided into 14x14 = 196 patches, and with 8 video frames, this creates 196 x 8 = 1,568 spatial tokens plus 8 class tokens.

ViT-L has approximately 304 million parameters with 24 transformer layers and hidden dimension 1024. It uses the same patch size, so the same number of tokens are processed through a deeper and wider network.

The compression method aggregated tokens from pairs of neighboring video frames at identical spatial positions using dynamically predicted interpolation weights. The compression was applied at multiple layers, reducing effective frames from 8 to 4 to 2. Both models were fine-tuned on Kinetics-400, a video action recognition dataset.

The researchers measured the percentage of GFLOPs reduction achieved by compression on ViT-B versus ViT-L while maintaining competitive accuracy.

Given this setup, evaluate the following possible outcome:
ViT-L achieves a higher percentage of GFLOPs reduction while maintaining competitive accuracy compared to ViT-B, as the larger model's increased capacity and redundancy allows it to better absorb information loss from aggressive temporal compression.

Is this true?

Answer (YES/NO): YES